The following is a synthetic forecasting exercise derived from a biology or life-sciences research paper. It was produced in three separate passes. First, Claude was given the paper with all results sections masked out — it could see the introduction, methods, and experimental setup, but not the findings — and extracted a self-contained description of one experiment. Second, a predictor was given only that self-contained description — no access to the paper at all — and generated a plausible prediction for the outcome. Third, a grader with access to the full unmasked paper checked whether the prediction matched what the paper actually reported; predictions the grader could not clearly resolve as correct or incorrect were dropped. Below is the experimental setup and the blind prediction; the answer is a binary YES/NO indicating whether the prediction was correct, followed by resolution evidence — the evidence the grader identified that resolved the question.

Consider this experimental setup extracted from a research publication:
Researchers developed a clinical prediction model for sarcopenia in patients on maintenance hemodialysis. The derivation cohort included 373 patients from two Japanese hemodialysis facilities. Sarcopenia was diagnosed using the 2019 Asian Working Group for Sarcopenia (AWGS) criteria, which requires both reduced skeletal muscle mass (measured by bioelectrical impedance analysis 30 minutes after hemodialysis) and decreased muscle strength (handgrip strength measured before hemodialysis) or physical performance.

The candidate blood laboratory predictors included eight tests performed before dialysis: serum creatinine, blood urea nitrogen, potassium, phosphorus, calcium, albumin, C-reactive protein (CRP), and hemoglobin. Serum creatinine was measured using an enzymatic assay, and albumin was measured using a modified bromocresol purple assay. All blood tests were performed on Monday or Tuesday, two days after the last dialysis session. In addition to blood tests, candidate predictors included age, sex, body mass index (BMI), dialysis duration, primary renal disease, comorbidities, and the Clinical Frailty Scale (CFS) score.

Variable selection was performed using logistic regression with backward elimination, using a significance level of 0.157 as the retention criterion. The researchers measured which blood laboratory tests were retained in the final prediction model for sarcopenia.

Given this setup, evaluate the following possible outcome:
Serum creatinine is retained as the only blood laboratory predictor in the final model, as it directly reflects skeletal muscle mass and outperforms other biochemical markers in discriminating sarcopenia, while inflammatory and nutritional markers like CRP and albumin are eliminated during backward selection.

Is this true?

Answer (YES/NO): YES